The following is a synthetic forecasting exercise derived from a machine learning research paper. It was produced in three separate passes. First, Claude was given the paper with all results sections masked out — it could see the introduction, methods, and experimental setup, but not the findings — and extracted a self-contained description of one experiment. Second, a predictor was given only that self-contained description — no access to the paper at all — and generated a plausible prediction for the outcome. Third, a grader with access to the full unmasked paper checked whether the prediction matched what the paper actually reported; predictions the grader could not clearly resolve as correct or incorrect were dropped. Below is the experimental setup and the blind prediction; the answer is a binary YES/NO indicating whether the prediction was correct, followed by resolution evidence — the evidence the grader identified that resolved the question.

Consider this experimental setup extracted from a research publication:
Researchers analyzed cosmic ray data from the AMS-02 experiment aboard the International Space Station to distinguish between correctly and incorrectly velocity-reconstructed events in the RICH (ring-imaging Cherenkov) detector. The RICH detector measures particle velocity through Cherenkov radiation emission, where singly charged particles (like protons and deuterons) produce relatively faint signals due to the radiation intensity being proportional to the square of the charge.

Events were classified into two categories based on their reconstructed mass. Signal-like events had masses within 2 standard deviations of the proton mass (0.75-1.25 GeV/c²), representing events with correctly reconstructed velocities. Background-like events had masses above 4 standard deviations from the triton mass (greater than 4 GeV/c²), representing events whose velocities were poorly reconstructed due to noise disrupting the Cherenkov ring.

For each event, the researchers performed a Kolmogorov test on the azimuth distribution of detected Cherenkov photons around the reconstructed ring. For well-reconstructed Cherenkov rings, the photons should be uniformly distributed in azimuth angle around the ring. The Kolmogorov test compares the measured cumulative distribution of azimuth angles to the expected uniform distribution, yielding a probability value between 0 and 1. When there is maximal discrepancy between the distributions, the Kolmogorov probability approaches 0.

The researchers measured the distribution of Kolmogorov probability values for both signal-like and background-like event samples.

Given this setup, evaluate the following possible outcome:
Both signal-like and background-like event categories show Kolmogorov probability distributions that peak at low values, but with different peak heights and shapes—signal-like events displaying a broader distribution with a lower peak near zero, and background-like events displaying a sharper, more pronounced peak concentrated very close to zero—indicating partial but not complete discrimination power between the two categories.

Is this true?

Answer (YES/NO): NO